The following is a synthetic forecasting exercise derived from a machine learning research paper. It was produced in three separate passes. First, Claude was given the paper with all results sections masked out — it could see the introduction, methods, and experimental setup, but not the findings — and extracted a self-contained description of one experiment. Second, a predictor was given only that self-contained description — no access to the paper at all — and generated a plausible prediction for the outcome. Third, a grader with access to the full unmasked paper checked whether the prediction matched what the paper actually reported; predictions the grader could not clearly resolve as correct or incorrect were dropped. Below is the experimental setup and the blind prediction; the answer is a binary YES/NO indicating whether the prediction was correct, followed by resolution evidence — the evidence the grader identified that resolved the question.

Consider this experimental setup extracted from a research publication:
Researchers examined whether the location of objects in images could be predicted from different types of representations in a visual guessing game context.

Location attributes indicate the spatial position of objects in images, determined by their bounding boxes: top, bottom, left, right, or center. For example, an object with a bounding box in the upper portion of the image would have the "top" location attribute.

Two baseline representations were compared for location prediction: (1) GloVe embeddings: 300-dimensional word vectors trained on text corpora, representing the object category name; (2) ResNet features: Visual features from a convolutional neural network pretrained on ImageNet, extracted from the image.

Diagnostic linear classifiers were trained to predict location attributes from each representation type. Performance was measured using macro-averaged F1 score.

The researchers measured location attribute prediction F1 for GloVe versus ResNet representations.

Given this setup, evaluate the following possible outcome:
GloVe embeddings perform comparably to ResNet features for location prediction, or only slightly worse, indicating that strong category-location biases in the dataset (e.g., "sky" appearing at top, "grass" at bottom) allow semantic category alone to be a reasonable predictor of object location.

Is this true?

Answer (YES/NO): NO